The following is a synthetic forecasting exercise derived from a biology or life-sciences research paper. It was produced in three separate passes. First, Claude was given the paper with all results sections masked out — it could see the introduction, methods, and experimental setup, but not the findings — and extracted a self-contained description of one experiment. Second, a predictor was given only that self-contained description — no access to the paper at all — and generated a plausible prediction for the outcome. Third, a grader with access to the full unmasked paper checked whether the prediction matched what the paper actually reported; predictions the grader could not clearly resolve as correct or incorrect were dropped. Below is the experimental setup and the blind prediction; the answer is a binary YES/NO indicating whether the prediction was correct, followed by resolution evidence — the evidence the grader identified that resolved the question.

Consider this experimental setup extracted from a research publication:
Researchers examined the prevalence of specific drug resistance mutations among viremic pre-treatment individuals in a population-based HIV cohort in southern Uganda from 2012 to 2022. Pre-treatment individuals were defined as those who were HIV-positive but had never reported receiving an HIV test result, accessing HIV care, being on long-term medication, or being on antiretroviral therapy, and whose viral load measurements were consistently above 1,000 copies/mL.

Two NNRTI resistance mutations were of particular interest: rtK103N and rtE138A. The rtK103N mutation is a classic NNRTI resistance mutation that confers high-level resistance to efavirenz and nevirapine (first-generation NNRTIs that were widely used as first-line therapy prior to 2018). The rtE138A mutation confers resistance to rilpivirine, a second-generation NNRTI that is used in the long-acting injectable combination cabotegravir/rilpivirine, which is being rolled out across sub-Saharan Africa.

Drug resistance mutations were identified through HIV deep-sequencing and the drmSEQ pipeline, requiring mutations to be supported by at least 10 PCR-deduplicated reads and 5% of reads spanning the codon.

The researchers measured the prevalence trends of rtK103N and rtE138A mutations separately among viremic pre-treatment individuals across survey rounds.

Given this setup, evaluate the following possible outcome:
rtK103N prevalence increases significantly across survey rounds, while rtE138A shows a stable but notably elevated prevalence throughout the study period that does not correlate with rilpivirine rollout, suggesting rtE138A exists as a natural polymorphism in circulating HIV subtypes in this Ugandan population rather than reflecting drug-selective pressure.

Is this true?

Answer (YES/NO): NO